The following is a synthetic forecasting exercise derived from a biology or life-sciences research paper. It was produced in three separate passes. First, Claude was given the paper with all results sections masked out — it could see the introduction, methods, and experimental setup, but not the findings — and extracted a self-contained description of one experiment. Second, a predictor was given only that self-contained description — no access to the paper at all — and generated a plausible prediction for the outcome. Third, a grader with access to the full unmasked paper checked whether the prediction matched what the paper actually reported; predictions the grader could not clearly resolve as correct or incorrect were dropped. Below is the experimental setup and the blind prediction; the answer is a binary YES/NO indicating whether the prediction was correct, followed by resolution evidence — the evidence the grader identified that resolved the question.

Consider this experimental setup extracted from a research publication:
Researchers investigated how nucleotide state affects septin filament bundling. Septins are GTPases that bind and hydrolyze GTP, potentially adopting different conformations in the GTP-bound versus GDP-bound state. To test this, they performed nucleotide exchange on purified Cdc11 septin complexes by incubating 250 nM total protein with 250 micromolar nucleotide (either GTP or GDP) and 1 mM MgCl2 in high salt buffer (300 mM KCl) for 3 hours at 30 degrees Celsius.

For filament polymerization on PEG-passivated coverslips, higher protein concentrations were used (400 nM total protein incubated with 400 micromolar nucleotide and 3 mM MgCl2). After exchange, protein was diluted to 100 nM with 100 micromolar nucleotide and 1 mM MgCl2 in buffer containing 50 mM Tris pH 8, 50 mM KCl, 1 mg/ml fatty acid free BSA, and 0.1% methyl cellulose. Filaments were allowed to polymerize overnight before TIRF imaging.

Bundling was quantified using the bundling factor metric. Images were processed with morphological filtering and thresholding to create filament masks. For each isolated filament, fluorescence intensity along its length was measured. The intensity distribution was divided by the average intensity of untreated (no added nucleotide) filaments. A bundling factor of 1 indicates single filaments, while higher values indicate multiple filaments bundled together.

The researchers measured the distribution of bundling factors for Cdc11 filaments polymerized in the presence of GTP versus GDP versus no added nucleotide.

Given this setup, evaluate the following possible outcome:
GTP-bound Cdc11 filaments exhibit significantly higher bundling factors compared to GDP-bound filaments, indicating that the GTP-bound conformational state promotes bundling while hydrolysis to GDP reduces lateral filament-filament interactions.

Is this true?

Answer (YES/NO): NO